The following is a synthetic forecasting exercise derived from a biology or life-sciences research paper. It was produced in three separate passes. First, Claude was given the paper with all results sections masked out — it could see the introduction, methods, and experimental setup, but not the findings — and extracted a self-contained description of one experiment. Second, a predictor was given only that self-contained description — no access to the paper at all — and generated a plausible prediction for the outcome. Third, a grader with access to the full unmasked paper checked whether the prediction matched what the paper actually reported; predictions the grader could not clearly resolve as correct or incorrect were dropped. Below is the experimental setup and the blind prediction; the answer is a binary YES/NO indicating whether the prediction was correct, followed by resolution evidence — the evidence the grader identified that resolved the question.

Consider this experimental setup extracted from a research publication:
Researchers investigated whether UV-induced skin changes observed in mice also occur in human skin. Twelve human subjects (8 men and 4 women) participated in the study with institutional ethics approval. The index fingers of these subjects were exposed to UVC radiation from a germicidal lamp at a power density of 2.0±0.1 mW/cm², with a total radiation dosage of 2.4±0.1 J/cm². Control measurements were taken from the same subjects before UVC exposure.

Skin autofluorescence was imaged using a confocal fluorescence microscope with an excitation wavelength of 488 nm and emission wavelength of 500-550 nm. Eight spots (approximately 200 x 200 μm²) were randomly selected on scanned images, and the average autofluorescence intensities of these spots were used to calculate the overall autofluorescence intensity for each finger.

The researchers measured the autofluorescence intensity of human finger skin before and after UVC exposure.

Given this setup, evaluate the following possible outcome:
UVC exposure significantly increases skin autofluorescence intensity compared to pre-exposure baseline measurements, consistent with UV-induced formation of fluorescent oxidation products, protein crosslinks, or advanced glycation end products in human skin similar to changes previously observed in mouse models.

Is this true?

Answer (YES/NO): YES